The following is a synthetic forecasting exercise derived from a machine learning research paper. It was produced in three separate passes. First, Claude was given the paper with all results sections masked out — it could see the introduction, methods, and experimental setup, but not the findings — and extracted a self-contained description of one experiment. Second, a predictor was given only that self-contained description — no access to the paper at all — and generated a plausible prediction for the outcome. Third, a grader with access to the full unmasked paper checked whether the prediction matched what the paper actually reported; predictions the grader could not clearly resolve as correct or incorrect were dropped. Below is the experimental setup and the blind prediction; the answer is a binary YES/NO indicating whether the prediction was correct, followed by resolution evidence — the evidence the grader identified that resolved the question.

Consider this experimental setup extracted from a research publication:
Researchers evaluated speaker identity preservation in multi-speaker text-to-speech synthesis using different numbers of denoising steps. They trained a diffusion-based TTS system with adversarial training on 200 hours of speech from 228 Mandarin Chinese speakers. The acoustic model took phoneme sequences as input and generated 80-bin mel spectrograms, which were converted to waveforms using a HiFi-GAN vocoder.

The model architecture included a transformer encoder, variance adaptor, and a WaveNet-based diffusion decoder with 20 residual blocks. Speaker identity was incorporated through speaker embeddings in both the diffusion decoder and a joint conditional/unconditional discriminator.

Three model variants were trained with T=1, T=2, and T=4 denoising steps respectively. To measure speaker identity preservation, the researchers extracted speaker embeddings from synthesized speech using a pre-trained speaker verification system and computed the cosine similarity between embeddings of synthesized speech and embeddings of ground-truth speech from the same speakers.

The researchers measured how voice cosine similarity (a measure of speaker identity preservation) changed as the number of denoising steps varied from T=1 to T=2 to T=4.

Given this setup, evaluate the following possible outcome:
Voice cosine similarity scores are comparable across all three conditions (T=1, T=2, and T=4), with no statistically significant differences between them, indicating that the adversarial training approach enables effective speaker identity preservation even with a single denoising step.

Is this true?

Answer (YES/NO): NO